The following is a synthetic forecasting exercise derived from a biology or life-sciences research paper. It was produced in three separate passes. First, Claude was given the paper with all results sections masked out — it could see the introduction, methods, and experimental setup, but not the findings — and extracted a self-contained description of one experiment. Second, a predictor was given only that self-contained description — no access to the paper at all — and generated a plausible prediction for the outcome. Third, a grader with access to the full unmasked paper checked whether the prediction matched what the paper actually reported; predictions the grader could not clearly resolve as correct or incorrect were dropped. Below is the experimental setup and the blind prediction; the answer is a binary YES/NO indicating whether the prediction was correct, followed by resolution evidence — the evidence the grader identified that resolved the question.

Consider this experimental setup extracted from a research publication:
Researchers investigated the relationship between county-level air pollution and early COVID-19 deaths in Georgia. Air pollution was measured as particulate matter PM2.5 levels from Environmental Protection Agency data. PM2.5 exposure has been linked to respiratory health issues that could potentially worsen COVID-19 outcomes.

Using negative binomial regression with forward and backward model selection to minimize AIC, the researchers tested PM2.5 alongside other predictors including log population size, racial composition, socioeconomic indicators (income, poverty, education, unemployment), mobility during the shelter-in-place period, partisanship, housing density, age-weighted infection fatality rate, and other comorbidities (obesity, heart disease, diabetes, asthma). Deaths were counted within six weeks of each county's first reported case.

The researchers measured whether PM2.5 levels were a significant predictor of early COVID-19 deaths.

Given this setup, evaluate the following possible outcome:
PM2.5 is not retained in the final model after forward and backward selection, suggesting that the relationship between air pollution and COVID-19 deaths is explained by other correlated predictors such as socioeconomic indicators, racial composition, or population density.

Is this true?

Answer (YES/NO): NO